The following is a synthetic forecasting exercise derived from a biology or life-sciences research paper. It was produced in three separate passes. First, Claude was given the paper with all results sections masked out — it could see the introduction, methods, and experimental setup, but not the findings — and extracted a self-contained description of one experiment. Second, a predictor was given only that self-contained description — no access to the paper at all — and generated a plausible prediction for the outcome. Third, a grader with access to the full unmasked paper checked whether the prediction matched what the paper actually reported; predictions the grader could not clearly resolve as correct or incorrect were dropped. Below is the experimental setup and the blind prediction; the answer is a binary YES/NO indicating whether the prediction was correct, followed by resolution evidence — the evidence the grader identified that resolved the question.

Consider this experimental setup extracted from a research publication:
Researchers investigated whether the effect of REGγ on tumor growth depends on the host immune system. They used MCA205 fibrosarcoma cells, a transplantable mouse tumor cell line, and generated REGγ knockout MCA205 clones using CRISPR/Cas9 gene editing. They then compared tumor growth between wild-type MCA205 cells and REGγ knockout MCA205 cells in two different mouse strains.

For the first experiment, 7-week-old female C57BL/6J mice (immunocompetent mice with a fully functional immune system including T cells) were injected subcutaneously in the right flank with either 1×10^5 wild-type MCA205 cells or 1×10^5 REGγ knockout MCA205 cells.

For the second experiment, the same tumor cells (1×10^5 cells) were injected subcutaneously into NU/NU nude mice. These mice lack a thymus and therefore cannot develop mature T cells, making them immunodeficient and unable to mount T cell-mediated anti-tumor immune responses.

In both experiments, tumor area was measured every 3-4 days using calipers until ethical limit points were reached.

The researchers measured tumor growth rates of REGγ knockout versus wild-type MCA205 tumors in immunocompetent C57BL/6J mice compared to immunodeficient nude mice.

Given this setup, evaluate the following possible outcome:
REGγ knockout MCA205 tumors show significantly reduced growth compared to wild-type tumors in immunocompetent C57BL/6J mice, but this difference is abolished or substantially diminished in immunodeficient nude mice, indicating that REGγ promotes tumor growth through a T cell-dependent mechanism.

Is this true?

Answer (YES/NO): NO